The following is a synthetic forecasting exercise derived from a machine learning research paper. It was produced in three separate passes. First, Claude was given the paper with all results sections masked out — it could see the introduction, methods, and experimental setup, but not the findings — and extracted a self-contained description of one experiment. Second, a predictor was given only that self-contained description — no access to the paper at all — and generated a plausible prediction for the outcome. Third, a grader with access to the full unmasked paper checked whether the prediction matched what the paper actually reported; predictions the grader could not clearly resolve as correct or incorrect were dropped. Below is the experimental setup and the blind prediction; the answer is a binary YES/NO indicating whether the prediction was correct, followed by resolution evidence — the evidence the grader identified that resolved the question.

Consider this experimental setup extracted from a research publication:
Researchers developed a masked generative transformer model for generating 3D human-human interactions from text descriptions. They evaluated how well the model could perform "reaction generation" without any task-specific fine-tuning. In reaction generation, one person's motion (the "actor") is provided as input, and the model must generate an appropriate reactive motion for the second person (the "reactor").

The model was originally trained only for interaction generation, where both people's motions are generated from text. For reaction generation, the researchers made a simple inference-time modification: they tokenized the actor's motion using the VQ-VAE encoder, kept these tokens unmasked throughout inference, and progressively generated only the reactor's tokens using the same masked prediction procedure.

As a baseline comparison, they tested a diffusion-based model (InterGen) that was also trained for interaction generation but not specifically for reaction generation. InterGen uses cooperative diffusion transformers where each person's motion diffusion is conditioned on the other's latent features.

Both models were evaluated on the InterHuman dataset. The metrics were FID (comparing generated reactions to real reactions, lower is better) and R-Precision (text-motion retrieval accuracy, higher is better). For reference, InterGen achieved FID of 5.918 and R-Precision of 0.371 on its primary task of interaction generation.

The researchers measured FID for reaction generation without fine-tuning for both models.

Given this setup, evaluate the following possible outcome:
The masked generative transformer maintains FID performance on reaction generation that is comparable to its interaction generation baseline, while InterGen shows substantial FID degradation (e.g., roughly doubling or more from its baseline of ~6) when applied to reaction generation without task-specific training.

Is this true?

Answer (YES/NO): NO